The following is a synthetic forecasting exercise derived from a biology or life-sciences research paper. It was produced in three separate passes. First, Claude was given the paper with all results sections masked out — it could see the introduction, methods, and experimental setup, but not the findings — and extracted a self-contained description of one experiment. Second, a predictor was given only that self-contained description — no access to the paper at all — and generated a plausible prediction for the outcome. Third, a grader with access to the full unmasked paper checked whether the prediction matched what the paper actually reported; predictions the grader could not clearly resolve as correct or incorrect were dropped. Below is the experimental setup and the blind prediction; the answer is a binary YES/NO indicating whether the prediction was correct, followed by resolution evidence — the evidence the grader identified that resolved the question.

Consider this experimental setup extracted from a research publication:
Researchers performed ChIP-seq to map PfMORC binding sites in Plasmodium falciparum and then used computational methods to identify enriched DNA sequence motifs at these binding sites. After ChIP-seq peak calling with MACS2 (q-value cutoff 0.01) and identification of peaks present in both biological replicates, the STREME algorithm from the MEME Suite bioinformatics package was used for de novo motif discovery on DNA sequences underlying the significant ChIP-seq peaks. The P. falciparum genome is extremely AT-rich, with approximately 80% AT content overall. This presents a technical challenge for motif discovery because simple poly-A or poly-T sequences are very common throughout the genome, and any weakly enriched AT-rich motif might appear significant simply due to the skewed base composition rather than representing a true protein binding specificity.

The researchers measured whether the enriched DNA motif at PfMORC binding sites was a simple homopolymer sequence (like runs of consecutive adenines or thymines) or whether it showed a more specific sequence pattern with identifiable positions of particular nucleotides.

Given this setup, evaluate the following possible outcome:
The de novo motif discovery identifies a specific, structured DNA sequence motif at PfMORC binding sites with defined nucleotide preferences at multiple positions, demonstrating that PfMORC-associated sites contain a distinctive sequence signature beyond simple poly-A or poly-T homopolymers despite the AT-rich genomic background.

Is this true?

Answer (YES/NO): YES